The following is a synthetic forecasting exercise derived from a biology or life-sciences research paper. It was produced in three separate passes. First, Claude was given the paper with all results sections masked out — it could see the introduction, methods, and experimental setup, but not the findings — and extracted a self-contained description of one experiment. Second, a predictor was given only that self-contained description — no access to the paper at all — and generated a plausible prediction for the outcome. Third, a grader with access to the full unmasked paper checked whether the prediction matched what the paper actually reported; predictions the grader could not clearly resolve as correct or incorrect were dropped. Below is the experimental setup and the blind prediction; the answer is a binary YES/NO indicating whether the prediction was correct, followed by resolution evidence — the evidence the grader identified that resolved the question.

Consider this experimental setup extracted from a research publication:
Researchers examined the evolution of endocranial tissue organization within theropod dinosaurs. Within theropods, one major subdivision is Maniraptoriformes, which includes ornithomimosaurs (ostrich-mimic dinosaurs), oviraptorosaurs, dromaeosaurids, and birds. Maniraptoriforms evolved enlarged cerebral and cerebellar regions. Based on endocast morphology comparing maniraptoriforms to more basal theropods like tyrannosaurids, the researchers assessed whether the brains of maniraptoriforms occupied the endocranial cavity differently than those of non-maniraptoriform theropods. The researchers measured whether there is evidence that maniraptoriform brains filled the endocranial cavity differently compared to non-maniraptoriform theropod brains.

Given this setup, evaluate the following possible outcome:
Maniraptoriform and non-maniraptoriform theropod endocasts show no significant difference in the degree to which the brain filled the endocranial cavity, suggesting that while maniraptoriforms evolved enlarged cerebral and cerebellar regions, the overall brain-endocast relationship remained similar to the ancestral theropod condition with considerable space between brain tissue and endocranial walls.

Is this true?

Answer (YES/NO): NO